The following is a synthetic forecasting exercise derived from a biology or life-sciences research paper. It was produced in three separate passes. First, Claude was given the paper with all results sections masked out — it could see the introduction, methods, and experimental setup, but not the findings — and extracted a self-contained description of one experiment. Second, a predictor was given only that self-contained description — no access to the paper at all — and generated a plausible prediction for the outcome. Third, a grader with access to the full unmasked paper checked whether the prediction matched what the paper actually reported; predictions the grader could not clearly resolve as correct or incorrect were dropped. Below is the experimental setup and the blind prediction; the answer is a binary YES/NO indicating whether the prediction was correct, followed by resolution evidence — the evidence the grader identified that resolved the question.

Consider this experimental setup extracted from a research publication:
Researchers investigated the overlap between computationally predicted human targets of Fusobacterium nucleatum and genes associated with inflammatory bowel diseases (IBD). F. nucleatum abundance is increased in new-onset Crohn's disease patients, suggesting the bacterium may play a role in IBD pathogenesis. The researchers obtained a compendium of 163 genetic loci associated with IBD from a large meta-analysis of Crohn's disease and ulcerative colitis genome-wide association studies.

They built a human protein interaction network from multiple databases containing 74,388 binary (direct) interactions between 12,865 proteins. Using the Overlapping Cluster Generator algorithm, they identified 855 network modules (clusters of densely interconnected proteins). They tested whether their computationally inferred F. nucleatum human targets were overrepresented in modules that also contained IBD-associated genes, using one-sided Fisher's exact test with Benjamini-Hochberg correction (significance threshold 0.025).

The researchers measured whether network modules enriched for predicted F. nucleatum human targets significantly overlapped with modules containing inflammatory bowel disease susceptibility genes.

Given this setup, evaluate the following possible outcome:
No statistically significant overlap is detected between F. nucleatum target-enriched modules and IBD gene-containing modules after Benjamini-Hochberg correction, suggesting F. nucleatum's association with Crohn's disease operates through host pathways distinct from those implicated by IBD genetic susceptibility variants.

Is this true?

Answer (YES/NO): NO